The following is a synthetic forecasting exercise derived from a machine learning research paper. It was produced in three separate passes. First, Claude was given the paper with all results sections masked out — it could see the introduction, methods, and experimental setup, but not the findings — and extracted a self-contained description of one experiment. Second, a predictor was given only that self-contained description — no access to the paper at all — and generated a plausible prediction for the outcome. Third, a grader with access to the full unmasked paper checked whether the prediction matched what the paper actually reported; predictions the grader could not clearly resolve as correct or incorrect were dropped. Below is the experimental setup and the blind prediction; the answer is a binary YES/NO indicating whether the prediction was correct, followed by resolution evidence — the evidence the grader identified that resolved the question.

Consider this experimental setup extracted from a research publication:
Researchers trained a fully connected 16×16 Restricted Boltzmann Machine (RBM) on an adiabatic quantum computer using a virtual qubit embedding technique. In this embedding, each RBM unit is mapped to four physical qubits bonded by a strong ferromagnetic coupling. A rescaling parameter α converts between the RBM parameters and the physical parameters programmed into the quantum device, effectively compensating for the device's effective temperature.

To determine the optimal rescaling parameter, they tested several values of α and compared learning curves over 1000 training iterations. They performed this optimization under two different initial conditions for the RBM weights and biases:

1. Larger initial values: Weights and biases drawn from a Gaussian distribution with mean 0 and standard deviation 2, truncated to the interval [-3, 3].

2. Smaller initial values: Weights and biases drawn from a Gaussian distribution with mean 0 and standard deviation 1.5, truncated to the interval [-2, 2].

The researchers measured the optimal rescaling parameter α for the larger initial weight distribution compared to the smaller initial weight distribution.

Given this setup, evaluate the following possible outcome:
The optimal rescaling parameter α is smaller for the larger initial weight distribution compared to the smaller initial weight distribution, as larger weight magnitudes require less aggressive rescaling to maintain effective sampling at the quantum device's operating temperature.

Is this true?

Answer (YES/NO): YES